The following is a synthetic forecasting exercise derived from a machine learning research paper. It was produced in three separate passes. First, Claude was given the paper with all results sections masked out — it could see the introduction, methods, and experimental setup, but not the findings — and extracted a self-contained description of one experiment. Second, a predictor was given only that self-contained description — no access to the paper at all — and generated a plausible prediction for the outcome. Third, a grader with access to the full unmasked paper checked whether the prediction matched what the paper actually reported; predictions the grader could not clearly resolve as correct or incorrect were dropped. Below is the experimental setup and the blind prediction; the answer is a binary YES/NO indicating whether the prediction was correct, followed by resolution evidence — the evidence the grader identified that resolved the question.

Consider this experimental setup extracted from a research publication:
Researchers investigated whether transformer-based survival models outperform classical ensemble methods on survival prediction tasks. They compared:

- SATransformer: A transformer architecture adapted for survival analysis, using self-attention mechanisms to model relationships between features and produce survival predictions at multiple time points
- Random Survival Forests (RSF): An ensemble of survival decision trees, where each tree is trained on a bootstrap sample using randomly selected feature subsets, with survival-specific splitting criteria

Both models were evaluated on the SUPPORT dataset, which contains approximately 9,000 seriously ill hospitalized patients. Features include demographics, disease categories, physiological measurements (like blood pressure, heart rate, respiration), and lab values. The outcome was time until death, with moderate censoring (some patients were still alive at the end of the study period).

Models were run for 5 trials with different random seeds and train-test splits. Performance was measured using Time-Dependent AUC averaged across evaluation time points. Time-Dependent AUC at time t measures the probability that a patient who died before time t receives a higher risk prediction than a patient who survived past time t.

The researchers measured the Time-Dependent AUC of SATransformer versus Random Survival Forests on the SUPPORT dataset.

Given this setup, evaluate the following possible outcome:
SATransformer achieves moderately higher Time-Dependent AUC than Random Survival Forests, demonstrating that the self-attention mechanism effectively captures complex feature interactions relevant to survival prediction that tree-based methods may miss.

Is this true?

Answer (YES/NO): NO